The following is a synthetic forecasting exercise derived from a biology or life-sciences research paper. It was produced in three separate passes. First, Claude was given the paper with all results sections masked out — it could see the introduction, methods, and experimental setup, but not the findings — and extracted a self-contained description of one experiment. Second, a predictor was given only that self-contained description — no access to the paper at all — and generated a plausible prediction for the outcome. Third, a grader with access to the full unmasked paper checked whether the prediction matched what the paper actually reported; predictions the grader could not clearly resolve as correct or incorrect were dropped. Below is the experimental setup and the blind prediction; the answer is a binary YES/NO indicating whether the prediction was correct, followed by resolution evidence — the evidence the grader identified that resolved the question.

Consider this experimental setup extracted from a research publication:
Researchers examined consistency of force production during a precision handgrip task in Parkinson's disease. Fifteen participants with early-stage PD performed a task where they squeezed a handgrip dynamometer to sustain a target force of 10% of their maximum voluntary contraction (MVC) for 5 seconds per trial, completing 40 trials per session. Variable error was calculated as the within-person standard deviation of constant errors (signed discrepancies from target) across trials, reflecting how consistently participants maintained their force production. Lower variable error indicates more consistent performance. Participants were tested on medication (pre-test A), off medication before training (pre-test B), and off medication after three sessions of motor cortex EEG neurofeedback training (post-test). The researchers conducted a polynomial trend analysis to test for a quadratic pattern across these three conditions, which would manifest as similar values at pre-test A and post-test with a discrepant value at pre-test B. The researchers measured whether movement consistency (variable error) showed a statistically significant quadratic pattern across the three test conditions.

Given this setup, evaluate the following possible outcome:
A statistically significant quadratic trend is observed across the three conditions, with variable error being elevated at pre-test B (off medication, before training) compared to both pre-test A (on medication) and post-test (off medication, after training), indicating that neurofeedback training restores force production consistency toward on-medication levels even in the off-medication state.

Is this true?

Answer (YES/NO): NO